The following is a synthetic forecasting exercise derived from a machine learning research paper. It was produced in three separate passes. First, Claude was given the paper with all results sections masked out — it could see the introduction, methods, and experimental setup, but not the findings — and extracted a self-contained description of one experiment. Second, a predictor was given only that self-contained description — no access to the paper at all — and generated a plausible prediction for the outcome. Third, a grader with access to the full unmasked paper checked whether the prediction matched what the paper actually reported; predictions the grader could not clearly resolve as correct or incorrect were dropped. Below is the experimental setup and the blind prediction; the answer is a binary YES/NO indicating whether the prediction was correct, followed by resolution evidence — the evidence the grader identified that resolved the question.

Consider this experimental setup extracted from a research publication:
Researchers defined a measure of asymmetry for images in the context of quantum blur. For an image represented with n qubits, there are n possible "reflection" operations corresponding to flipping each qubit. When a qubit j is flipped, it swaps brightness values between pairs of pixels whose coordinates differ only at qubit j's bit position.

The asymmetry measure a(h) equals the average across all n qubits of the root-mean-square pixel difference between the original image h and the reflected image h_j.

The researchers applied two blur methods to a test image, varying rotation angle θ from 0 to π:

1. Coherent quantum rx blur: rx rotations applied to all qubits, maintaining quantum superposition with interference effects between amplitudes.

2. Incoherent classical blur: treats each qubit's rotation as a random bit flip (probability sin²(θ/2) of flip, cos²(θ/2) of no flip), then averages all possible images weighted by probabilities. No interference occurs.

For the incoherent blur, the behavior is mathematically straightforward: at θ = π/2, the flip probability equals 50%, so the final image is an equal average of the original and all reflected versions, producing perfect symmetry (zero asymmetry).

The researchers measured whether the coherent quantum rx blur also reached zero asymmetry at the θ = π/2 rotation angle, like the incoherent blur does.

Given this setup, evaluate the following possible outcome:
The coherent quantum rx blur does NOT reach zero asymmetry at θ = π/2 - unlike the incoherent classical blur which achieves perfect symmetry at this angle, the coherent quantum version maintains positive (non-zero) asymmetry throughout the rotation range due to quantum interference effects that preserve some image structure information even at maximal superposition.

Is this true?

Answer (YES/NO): YES